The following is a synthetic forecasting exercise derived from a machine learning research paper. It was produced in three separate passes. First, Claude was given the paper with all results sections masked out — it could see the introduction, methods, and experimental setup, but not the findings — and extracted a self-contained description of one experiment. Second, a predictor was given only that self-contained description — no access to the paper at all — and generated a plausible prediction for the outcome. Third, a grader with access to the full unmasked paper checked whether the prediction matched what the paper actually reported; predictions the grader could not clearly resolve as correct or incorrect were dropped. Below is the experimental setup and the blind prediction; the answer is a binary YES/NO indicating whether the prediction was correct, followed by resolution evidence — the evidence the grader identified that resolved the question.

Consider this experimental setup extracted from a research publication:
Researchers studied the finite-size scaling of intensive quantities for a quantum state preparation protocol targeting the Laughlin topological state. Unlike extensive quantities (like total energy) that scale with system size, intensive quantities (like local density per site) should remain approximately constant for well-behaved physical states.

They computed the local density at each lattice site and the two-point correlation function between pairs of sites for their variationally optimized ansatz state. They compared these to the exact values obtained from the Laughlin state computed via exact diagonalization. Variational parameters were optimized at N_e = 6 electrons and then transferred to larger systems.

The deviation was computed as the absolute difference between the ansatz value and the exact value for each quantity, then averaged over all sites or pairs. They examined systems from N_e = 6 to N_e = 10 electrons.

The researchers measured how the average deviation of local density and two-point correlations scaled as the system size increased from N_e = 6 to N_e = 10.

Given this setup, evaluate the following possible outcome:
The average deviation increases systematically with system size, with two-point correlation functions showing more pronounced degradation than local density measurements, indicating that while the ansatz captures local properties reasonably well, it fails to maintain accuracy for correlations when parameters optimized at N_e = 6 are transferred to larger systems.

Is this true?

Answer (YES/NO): NO